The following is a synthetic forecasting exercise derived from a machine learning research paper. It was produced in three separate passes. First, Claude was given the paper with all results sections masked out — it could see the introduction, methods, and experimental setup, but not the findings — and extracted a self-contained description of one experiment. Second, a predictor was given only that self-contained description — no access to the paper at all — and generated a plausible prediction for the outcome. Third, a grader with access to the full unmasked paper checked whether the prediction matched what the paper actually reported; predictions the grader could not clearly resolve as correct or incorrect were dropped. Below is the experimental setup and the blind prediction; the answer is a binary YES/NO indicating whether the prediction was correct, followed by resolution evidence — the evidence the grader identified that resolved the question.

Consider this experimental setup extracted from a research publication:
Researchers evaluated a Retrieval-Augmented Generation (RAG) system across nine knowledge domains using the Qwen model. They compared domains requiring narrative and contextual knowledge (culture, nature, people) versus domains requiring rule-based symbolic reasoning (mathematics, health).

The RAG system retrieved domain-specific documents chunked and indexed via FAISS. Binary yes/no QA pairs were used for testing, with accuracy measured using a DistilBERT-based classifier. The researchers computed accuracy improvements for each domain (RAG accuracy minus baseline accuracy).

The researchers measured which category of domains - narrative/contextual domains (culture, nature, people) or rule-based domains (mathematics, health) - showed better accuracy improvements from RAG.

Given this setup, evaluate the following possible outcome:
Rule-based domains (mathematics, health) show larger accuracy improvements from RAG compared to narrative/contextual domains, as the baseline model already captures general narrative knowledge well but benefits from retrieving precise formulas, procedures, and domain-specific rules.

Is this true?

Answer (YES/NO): NO